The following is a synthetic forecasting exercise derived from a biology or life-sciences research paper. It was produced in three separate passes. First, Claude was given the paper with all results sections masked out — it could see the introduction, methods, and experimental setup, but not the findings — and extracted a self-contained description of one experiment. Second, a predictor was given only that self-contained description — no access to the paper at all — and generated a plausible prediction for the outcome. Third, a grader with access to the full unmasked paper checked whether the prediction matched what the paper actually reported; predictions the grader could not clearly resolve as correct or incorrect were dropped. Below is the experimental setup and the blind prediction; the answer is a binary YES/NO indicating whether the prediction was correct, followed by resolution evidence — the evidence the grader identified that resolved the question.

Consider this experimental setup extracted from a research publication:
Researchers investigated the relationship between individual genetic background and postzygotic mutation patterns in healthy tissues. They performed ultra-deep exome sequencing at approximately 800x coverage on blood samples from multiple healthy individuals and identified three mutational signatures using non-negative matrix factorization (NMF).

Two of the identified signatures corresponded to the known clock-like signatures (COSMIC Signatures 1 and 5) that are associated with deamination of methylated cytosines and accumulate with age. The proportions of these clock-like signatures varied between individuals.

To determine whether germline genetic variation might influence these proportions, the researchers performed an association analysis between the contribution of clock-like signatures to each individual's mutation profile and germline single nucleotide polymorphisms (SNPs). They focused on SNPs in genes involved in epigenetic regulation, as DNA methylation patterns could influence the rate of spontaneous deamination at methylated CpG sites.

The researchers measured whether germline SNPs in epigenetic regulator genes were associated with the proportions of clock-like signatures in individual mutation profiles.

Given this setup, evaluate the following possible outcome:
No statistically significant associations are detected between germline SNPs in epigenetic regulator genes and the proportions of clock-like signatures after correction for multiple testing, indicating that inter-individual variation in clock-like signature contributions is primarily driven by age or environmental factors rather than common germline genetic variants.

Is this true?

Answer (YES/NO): NO